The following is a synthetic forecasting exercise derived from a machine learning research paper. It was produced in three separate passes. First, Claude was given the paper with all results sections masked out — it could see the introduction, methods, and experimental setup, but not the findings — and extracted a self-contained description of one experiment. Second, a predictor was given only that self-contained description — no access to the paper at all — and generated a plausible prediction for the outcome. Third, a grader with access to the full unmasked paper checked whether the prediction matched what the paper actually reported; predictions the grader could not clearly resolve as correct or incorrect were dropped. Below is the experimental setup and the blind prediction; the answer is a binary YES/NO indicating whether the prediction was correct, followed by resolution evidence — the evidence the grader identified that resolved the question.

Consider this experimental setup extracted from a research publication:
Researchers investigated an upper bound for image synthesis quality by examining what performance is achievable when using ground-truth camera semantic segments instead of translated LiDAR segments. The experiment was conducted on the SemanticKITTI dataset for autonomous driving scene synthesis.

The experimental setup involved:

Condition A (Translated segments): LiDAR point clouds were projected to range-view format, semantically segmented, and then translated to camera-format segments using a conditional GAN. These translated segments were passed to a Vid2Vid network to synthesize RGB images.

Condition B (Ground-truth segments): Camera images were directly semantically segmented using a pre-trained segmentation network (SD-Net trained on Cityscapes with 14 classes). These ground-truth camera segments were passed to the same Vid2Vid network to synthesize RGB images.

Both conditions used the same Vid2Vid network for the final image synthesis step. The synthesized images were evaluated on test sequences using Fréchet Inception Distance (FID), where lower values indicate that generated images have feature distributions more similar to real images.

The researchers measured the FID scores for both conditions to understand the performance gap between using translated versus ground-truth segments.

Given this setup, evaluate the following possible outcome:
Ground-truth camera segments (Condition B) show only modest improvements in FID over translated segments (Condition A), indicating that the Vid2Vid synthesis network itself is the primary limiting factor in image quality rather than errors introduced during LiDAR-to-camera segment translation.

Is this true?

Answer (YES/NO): NO